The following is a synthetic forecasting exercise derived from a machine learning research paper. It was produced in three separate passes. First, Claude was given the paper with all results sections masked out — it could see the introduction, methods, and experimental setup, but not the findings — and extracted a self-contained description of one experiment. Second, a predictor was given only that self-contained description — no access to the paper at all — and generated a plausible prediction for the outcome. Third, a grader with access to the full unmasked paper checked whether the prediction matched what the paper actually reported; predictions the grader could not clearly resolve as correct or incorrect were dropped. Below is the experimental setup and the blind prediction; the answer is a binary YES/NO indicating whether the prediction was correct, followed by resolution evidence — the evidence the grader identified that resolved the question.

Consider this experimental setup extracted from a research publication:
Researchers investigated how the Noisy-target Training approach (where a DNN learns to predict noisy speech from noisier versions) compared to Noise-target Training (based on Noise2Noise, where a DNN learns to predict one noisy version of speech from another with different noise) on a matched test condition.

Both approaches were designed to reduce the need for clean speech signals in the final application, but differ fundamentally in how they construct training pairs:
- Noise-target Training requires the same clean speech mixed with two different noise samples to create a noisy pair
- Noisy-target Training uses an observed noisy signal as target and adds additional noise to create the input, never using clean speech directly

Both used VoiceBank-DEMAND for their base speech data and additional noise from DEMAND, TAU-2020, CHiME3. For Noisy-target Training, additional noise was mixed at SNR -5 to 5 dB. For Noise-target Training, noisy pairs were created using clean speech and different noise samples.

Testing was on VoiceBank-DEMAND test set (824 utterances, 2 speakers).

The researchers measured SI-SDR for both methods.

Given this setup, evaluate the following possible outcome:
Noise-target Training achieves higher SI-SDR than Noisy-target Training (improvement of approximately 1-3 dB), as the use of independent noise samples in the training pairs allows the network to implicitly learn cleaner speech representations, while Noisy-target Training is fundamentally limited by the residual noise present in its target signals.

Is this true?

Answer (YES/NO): YES